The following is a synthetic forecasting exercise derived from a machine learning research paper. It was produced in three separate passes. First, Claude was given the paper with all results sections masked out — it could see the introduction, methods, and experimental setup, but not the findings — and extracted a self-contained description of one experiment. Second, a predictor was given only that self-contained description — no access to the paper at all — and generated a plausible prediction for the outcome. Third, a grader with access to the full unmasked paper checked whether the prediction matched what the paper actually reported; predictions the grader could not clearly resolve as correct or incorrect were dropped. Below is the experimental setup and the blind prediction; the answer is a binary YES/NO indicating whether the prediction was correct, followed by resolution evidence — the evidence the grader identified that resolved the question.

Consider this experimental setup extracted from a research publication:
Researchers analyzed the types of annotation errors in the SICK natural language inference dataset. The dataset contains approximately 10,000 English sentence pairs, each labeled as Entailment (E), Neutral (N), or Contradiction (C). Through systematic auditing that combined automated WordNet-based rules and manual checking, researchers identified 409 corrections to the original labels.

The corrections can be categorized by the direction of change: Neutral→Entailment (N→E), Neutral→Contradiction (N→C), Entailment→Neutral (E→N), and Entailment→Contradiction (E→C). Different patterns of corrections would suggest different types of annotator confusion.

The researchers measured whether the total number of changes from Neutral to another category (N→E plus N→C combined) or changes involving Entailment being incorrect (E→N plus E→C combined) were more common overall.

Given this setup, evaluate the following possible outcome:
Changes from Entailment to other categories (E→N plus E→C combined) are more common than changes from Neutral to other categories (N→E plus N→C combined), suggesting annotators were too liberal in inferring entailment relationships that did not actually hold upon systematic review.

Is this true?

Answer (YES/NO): YES